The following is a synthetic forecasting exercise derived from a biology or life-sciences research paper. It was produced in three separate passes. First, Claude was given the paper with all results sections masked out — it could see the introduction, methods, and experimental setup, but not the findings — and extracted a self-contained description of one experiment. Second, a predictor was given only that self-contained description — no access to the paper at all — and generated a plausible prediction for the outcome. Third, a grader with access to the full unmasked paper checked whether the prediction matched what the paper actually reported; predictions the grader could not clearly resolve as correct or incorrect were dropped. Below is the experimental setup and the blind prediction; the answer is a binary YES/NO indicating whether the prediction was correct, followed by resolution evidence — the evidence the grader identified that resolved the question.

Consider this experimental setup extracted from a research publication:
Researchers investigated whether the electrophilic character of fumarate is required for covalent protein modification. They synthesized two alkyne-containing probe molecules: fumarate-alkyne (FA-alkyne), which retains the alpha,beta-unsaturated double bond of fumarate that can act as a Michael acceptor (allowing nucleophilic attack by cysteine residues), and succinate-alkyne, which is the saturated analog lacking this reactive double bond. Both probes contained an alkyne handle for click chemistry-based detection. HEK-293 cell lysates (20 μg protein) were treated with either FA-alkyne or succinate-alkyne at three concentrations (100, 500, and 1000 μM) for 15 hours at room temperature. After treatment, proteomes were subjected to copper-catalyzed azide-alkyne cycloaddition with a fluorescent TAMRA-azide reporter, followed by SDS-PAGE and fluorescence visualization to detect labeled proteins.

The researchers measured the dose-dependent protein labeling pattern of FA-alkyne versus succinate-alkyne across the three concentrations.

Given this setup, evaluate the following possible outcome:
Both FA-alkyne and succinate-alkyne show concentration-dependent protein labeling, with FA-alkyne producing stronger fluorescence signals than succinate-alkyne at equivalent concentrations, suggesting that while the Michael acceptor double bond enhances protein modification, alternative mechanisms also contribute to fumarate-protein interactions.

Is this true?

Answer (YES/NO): NO